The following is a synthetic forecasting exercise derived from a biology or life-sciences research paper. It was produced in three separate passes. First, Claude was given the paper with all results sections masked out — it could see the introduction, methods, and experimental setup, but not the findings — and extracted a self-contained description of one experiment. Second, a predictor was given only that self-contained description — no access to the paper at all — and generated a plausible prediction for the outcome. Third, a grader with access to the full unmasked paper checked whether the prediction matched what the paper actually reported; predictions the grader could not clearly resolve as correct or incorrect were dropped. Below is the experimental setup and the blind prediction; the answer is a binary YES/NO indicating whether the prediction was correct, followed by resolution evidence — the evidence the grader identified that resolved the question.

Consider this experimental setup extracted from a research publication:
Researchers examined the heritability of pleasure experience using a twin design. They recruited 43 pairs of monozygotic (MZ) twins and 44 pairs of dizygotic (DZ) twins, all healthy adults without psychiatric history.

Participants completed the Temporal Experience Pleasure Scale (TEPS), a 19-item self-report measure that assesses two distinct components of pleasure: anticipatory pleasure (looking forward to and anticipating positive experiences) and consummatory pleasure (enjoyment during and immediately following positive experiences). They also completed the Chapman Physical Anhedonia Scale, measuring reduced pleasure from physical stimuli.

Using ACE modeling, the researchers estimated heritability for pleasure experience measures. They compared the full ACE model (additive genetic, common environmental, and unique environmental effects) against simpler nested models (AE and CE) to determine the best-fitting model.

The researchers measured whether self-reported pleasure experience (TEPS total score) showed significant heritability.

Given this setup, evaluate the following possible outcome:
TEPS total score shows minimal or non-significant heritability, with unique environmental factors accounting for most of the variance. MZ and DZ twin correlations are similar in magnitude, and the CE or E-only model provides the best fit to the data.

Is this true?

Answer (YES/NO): NO